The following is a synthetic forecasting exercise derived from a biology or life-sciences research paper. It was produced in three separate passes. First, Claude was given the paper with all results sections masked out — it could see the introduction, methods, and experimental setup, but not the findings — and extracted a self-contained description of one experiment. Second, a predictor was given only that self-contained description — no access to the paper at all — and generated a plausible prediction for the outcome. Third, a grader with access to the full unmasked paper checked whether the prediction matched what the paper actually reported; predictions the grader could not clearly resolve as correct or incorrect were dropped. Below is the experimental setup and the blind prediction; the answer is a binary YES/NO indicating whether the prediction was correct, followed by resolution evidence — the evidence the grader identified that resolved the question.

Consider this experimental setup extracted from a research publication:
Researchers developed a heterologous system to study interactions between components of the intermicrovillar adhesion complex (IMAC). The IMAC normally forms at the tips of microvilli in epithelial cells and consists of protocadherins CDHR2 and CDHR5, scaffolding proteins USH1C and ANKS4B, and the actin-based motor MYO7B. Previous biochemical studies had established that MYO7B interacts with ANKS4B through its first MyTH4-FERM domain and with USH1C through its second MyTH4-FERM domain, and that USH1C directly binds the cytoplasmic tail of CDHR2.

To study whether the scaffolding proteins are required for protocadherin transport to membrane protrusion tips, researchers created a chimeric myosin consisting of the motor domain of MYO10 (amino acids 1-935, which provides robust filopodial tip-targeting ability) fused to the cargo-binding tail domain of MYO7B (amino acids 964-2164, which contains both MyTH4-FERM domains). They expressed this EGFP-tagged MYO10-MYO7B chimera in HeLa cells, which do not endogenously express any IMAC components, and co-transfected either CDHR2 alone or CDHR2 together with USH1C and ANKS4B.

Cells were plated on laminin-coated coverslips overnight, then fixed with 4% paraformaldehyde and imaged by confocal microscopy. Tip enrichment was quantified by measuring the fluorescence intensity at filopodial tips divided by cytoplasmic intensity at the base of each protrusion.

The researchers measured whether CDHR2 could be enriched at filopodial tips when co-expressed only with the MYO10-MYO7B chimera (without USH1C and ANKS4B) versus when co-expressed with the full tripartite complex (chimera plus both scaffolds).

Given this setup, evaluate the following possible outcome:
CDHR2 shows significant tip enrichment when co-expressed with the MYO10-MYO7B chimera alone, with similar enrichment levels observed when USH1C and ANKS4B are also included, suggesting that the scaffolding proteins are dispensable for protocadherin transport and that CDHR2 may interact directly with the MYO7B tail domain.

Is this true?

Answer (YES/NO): YES